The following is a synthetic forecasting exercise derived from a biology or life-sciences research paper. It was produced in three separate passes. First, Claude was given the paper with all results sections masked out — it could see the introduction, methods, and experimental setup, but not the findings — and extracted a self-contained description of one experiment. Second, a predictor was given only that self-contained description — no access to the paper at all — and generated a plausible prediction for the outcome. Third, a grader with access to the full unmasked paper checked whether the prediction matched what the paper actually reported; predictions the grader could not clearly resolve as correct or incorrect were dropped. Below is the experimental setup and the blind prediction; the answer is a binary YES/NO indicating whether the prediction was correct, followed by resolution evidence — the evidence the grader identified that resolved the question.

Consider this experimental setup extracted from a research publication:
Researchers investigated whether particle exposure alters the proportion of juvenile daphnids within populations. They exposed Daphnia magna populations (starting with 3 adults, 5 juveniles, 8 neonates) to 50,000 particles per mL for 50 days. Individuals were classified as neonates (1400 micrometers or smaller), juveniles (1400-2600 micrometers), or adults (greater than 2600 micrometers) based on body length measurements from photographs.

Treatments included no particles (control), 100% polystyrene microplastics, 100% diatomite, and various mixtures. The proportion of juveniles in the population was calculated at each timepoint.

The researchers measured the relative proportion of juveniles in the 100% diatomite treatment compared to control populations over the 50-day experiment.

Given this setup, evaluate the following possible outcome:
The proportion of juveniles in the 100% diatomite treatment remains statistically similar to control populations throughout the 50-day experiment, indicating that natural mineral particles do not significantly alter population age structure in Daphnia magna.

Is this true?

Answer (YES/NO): NO